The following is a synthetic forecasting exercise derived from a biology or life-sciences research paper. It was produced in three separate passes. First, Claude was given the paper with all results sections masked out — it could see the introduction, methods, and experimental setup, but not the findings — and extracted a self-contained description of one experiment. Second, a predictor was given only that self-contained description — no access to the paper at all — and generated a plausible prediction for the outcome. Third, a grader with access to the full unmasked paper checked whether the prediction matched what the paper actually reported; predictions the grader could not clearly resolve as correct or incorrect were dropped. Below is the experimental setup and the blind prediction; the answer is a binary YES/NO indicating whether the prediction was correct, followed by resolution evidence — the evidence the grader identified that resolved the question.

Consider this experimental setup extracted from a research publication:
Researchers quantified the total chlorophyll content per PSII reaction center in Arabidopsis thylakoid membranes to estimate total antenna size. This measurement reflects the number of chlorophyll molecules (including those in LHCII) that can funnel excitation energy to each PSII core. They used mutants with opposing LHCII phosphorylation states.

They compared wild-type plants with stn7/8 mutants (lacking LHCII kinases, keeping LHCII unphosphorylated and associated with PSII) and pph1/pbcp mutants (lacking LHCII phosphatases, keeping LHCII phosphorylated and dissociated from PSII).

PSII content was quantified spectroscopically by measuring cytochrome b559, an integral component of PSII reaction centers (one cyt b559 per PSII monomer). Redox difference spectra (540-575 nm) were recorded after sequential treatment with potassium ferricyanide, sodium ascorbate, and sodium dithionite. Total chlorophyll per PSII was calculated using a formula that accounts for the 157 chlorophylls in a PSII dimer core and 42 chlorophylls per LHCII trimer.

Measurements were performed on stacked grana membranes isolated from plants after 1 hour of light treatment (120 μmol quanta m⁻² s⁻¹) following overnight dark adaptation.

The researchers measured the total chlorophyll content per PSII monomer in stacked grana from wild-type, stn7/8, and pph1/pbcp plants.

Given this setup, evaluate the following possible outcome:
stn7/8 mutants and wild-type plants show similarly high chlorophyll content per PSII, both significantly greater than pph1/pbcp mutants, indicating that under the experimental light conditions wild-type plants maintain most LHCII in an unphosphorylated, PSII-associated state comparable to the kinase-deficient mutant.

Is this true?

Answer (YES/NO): NO